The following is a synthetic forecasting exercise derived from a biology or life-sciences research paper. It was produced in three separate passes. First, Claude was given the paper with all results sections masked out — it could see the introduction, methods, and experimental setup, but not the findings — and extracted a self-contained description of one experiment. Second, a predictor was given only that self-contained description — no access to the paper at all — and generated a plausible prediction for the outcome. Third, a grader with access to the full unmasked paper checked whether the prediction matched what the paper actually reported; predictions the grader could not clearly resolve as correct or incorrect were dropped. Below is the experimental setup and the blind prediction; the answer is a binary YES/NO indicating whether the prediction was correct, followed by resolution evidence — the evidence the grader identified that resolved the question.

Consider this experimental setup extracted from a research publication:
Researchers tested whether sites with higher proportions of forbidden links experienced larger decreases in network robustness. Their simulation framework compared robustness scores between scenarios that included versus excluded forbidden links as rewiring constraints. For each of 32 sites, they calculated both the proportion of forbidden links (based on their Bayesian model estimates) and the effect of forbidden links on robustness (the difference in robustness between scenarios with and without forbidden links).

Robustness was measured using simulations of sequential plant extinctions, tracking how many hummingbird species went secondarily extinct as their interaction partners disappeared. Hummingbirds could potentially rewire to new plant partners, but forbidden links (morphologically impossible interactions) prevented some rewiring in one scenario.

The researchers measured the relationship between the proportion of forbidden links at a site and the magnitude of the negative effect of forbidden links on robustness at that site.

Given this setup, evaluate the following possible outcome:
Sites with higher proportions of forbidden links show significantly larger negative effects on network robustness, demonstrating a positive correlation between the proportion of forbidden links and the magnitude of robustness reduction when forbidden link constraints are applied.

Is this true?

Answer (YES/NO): YES